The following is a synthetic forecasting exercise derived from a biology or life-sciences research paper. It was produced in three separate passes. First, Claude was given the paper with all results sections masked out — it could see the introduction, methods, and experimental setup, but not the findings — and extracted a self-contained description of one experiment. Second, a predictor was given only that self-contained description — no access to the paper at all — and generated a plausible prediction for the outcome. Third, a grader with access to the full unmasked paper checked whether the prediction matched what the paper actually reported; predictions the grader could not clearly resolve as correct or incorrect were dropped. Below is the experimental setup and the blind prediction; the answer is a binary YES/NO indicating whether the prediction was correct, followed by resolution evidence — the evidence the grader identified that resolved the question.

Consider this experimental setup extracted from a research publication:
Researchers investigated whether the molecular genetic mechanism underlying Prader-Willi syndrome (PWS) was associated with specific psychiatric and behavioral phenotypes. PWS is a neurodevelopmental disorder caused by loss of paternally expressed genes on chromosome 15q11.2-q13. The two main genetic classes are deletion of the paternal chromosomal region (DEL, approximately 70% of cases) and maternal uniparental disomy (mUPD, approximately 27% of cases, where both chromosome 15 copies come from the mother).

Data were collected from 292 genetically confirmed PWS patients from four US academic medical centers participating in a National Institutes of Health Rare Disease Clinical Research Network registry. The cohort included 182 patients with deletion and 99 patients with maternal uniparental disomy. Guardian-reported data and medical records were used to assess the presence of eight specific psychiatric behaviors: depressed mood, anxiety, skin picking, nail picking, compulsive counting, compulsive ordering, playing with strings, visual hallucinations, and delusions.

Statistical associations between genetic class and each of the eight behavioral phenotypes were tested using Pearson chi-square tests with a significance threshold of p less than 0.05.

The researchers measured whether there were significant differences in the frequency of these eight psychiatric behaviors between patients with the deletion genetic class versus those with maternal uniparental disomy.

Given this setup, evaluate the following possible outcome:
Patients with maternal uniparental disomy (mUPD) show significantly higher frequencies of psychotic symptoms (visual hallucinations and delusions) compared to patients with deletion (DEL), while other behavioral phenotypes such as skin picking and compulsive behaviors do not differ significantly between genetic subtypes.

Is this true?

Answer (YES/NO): NO